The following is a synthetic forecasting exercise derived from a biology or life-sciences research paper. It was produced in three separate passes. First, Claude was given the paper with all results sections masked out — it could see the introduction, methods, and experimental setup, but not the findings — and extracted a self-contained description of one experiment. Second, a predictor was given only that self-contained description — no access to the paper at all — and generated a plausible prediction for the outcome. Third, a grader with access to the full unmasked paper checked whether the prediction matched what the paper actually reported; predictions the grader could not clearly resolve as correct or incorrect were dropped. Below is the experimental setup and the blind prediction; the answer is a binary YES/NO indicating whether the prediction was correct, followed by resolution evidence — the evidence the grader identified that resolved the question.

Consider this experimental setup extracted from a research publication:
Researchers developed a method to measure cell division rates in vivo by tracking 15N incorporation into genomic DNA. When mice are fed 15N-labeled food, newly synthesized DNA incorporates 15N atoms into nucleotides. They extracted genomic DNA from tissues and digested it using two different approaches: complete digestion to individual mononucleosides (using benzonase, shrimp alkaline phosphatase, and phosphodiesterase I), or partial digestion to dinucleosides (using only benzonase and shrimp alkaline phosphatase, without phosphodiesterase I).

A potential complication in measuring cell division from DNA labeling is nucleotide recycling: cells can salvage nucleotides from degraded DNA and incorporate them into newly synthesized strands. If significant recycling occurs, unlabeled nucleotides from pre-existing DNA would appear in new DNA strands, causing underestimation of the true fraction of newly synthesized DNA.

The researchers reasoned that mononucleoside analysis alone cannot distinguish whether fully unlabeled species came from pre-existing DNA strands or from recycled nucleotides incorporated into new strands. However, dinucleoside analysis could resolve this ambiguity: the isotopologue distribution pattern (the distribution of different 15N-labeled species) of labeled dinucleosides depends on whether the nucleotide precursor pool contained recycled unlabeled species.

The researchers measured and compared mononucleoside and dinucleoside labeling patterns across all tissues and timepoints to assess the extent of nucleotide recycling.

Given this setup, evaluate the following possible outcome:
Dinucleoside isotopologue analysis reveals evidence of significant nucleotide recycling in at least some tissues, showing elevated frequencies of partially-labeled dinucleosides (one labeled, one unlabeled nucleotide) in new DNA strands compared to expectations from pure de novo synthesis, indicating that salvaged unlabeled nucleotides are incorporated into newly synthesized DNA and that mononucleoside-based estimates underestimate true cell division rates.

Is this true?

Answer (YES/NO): NO